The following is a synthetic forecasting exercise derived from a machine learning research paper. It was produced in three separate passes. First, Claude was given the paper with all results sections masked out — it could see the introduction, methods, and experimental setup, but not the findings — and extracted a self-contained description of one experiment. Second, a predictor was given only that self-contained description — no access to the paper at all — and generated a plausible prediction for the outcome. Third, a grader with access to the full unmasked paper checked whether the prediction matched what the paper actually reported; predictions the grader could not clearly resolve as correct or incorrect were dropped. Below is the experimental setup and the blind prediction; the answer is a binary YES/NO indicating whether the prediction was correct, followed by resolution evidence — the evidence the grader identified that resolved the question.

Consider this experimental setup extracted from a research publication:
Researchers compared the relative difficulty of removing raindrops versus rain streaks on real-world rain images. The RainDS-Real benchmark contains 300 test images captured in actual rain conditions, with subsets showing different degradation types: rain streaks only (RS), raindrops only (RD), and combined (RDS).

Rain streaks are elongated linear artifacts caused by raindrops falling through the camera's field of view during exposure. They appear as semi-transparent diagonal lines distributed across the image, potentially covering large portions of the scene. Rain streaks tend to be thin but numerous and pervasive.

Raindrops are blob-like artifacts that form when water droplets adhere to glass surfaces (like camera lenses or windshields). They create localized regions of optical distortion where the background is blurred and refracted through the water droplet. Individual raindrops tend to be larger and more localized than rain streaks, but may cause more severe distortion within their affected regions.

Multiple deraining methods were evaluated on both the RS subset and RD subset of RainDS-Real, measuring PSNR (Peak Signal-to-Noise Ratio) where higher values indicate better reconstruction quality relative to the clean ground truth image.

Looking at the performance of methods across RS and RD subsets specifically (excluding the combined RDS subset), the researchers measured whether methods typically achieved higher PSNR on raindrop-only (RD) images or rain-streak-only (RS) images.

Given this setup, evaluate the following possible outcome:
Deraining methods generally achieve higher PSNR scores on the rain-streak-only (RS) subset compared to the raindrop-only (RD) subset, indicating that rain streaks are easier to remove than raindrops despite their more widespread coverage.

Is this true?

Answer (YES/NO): YES